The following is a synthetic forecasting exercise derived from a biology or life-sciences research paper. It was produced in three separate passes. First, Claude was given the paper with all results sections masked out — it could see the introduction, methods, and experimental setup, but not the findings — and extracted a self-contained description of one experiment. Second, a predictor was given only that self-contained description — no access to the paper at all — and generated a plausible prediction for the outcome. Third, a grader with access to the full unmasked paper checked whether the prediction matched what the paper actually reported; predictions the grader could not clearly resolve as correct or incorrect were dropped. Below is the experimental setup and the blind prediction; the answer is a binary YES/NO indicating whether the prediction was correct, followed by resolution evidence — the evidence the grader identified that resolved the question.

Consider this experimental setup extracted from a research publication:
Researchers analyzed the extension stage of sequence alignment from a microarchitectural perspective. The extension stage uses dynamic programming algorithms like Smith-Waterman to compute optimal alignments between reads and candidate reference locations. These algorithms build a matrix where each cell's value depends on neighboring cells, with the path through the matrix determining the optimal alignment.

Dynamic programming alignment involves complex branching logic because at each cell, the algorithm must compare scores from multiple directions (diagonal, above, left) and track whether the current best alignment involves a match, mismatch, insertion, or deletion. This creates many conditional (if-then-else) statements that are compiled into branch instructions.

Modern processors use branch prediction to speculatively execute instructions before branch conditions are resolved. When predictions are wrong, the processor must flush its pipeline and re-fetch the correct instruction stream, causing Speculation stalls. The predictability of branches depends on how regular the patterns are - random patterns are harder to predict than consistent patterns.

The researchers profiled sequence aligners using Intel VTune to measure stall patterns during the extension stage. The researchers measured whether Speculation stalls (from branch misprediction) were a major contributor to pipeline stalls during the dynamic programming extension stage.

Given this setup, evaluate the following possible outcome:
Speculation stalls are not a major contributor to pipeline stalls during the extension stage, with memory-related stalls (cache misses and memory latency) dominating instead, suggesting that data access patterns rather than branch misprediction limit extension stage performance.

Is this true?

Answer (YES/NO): NO